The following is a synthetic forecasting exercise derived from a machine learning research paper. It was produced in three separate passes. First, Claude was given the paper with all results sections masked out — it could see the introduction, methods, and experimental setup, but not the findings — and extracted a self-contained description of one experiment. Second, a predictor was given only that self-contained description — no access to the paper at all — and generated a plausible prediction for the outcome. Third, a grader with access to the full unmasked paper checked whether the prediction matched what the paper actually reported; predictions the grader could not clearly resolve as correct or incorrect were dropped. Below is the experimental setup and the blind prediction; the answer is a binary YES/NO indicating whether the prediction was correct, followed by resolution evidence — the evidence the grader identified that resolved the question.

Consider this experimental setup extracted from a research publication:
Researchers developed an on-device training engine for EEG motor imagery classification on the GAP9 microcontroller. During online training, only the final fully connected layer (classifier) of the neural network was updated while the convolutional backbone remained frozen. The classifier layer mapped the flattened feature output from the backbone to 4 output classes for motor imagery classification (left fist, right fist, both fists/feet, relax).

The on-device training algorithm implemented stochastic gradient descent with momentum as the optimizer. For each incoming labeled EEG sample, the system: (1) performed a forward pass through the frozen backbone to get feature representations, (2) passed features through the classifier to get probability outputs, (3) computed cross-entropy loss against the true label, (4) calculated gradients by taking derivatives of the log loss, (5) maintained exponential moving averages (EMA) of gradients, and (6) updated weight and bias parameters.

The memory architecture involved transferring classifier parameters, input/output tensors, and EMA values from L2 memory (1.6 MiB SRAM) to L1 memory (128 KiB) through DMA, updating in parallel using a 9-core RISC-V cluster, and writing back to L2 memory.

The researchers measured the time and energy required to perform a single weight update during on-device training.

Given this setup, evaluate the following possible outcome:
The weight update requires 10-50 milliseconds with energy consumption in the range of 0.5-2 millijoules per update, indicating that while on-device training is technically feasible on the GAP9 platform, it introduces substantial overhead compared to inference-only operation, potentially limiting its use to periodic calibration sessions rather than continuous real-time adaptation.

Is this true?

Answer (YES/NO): NO